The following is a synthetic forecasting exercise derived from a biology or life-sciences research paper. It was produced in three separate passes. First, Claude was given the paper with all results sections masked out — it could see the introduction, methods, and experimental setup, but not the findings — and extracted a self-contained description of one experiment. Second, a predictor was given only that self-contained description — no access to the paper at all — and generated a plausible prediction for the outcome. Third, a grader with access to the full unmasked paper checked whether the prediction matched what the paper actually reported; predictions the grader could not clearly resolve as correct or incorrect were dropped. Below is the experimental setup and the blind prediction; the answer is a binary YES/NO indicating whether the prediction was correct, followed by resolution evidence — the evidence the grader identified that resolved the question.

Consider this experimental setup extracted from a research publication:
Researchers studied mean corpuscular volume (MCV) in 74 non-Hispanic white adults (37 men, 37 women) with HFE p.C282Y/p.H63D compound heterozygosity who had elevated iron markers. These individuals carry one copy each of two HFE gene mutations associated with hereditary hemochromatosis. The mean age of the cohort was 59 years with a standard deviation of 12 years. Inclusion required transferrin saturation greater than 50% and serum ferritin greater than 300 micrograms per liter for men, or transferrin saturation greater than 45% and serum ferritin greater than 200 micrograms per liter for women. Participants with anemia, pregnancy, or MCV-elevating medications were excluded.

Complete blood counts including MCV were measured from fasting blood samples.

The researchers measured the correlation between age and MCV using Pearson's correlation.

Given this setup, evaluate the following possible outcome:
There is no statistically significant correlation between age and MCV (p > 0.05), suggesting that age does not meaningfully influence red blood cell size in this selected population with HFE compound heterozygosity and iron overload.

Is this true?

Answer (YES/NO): NO